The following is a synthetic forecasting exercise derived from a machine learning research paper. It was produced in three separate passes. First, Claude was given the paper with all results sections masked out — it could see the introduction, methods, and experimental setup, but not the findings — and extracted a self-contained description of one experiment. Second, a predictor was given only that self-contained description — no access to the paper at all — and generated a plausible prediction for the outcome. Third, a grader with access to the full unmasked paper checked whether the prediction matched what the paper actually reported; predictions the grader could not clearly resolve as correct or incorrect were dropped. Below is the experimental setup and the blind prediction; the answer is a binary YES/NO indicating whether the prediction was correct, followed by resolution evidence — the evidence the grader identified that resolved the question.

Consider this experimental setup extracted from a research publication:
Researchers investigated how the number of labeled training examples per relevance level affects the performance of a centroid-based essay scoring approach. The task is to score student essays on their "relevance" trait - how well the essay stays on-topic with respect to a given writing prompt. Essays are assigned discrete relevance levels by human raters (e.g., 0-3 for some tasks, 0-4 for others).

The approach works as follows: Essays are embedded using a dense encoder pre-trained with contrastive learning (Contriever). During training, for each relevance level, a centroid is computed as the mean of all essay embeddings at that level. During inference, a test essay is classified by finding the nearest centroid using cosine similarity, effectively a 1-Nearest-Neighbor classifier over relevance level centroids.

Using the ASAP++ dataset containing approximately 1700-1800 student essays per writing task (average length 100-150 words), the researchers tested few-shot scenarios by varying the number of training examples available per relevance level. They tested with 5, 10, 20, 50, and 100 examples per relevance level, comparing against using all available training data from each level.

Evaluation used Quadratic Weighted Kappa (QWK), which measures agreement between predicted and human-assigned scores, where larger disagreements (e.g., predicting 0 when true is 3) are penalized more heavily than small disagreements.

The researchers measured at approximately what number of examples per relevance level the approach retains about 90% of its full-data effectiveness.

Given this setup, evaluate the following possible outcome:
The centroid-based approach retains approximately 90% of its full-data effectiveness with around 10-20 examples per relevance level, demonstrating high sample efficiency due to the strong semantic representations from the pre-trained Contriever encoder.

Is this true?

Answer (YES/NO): NO